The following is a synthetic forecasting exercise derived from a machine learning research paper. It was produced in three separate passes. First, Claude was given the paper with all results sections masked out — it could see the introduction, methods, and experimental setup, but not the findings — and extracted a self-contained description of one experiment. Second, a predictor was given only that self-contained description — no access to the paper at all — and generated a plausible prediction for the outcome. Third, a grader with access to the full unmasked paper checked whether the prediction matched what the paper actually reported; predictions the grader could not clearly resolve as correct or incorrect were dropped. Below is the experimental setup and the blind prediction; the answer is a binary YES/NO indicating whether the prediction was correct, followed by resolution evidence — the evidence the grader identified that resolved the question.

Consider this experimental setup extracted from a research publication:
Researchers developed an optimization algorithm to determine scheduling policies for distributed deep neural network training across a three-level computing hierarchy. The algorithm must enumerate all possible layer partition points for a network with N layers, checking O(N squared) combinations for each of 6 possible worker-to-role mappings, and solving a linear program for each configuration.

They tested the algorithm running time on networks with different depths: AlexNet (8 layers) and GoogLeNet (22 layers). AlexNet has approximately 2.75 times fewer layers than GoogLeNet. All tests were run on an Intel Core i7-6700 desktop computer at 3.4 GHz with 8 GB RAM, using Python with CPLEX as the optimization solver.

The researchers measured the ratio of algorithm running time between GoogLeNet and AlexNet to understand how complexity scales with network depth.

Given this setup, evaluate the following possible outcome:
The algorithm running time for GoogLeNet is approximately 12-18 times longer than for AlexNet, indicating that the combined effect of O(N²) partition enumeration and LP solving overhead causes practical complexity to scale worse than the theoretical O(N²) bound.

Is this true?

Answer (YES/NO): NO